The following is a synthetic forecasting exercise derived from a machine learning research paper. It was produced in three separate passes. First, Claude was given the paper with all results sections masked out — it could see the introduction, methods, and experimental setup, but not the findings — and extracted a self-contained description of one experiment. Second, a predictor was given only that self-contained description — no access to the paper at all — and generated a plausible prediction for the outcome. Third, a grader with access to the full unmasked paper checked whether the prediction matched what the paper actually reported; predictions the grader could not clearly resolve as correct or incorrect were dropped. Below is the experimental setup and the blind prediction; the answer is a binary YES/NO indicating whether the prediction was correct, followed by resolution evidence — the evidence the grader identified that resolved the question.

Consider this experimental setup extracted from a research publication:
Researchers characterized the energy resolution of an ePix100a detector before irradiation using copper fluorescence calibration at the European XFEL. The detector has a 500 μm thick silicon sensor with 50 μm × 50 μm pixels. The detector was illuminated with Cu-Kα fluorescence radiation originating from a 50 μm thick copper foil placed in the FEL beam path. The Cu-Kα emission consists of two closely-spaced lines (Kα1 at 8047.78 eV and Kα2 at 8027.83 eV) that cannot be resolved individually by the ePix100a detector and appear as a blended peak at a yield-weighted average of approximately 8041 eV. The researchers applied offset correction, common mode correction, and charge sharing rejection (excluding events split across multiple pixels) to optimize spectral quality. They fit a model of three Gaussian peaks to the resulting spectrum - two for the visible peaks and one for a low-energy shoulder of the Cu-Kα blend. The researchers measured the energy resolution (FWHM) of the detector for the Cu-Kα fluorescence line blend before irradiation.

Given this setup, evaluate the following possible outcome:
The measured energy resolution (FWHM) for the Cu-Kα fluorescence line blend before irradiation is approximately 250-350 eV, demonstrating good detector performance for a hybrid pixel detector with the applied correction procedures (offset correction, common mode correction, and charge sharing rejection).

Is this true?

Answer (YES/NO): NO